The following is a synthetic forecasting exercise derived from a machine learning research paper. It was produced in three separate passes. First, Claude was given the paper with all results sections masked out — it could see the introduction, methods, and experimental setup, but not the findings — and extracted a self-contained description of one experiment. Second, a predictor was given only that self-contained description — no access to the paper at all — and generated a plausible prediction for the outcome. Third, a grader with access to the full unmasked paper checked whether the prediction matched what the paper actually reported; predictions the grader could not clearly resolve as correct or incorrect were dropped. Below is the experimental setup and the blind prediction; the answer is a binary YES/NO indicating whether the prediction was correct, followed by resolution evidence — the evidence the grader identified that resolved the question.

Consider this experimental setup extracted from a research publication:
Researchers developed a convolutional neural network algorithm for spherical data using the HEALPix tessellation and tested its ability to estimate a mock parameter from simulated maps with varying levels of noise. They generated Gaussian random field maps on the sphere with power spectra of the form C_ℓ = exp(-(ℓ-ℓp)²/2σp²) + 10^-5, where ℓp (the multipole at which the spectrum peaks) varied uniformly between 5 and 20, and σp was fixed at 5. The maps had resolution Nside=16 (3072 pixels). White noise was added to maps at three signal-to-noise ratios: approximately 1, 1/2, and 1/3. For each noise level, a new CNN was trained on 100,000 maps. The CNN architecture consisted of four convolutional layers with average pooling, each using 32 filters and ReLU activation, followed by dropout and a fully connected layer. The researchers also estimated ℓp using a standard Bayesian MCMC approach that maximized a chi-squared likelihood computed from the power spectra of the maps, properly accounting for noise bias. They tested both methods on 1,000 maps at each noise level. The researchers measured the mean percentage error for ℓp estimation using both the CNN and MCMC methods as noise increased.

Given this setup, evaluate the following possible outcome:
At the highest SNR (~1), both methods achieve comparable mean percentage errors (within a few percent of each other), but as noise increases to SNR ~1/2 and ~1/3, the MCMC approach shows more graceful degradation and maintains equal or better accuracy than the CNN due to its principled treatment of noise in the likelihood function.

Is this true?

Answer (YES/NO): NO